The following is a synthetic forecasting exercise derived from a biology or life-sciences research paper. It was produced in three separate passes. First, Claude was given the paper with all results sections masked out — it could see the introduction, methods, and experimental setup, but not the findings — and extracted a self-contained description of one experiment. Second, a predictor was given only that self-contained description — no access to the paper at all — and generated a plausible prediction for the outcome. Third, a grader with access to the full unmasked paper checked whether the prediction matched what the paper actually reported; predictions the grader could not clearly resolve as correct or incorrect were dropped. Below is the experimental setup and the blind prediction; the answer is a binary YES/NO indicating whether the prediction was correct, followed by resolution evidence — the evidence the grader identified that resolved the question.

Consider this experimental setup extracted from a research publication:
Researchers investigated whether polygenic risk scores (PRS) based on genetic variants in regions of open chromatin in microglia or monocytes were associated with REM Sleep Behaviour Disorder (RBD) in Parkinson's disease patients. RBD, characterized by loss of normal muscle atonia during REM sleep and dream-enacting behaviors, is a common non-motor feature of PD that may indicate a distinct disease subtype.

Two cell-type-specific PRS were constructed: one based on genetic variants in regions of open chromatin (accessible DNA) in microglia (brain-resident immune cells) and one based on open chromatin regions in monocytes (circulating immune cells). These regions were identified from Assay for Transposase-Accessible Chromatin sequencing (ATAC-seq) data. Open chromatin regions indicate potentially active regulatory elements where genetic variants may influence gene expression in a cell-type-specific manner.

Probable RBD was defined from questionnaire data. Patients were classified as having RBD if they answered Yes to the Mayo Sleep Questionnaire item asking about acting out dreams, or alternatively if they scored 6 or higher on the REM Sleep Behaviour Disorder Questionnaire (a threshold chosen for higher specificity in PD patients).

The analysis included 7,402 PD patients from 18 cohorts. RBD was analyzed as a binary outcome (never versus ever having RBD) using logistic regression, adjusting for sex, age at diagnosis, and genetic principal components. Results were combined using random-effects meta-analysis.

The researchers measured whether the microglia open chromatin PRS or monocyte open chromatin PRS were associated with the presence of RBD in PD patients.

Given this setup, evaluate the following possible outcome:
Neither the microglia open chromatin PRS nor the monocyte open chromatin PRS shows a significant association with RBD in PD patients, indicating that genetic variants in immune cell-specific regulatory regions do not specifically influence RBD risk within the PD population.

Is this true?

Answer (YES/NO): YES